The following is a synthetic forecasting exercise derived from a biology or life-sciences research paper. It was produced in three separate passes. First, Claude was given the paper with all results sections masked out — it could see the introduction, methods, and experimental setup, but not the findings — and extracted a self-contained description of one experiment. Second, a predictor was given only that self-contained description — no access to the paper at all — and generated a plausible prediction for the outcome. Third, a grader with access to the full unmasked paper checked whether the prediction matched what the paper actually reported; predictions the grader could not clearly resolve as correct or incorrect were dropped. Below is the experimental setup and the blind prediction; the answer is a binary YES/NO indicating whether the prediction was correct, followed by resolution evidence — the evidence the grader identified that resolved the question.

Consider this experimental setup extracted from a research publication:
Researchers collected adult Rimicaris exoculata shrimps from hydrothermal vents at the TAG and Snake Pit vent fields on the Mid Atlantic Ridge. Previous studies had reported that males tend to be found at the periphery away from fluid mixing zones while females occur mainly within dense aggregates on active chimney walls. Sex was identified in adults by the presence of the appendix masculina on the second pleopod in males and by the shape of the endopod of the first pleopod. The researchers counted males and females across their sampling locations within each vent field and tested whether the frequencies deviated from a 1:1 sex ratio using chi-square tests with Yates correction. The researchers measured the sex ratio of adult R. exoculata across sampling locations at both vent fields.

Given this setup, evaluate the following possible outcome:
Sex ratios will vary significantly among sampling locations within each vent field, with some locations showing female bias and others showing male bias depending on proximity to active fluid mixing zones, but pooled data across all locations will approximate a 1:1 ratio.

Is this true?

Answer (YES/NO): NO